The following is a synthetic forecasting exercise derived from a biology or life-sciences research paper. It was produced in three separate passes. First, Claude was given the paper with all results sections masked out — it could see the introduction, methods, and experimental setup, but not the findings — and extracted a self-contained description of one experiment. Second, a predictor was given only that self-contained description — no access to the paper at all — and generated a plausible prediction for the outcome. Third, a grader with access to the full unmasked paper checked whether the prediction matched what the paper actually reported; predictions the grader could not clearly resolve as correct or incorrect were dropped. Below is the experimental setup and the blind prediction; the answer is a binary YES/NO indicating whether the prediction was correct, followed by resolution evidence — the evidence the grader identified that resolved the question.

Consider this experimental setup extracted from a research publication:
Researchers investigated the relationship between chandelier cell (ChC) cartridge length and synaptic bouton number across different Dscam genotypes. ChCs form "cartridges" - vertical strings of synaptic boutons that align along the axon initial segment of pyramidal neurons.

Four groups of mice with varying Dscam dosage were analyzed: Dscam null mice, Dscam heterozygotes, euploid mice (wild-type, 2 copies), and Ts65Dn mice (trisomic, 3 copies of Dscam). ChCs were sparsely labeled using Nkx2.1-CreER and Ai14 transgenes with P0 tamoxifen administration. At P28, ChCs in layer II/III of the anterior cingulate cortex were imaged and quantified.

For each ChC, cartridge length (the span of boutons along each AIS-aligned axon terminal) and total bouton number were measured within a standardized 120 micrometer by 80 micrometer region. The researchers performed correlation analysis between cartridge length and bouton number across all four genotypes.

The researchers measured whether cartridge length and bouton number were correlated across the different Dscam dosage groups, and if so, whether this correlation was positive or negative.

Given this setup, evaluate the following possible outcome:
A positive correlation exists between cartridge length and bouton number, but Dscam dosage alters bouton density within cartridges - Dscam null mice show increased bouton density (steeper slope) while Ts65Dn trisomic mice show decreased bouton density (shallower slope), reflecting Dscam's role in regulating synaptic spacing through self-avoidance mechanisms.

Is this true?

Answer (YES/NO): NO